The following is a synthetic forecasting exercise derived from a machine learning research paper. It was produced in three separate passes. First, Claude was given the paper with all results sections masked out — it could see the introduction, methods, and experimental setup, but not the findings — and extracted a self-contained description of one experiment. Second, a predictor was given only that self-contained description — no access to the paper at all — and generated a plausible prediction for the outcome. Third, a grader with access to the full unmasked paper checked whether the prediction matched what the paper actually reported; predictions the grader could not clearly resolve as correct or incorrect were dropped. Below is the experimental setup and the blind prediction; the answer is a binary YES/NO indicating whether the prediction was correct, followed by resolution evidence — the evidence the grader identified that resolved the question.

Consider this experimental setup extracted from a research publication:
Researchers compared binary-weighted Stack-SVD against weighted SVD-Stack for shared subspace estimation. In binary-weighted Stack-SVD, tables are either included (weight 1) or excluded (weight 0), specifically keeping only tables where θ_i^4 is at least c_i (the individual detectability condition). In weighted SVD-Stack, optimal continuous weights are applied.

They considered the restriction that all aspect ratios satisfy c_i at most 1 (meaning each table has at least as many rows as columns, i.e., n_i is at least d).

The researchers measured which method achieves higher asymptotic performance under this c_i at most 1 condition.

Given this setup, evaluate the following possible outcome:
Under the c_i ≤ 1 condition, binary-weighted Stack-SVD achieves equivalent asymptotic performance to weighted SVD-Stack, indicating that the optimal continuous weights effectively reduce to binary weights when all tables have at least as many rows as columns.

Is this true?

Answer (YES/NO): NO